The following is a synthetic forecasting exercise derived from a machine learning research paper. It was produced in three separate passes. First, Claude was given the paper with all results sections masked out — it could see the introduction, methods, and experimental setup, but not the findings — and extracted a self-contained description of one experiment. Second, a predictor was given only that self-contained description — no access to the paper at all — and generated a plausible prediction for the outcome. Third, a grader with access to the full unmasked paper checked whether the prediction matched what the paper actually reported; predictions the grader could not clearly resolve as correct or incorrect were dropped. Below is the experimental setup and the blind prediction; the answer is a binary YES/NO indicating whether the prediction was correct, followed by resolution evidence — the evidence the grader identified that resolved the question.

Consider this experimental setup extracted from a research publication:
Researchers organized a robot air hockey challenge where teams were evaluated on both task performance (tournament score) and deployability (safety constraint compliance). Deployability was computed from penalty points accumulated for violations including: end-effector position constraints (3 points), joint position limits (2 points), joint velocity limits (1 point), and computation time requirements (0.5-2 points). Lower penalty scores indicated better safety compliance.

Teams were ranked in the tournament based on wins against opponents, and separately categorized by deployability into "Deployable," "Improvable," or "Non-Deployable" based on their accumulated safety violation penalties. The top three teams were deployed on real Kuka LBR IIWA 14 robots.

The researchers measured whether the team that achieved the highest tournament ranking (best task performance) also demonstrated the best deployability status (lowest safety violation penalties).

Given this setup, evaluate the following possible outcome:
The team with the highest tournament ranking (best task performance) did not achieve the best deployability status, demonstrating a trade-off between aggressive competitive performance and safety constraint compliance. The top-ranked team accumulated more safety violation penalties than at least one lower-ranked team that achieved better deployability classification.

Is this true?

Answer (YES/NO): NO